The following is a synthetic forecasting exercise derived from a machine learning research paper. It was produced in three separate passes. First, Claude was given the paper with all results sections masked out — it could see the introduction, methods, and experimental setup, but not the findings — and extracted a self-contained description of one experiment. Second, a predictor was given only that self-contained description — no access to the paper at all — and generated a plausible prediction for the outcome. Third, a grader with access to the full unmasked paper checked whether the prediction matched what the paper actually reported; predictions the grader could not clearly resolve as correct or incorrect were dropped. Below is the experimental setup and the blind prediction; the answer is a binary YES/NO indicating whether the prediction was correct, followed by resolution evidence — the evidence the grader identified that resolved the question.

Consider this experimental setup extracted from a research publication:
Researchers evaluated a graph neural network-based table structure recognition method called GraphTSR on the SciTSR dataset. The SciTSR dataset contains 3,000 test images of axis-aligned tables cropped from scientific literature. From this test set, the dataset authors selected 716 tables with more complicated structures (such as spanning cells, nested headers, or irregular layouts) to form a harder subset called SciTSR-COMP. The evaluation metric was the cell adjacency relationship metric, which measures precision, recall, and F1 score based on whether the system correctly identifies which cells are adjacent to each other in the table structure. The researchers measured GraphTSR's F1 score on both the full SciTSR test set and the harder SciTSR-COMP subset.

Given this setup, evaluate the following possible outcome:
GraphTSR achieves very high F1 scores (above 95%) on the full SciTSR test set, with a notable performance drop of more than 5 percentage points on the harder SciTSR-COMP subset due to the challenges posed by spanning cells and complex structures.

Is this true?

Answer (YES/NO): NO